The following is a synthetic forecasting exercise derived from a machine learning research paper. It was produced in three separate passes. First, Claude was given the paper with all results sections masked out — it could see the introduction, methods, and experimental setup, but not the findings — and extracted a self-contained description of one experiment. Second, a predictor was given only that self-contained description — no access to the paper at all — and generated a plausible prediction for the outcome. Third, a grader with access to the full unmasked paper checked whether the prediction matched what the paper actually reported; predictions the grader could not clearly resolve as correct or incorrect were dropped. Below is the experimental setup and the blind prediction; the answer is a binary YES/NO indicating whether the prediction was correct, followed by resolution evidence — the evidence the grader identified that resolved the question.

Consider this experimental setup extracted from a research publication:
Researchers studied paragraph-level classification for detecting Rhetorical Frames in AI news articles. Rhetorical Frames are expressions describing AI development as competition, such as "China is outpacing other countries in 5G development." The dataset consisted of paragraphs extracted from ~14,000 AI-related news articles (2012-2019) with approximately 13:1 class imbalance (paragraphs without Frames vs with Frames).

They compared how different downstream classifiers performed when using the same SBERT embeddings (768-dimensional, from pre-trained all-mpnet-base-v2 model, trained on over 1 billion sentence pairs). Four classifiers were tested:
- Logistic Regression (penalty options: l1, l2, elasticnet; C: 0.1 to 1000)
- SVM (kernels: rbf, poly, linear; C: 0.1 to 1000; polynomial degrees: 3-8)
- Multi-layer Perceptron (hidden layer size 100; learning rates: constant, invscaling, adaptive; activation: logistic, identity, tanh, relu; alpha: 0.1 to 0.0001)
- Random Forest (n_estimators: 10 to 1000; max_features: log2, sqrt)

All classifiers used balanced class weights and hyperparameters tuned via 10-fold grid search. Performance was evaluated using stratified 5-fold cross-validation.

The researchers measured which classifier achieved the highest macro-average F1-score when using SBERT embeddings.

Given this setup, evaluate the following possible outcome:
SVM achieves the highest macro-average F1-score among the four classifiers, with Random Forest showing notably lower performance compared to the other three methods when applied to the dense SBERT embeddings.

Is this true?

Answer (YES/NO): NO